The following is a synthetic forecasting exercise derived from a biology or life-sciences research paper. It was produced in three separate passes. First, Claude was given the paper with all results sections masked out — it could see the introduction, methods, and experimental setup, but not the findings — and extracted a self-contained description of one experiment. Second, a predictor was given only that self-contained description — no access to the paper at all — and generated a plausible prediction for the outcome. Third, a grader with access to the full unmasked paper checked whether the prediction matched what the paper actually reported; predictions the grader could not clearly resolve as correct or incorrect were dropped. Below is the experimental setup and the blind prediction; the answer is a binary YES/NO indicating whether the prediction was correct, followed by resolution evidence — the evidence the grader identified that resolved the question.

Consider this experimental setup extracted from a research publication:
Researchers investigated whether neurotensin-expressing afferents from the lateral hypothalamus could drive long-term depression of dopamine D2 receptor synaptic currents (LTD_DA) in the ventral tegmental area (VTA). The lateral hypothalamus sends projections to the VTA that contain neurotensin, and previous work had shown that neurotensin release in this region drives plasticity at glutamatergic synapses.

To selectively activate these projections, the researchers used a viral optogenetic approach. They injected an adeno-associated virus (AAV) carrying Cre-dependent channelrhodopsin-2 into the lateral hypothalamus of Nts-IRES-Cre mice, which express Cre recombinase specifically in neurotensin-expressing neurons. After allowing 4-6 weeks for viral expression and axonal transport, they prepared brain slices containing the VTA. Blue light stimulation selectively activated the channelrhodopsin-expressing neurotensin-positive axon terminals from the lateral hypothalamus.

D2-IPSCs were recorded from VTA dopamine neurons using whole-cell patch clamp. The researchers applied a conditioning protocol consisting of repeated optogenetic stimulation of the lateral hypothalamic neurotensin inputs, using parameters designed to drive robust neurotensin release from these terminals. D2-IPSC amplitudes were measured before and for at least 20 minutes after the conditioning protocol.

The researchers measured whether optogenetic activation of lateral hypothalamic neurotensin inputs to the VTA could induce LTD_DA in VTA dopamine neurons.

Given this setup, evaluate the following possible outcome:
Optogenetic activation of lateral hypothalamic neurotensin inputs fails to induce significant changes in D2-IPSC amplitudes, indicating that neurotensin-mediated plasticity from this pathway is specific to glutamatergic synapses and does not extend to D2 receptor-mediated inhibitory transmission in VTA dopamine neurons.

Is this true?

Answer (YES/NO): YES